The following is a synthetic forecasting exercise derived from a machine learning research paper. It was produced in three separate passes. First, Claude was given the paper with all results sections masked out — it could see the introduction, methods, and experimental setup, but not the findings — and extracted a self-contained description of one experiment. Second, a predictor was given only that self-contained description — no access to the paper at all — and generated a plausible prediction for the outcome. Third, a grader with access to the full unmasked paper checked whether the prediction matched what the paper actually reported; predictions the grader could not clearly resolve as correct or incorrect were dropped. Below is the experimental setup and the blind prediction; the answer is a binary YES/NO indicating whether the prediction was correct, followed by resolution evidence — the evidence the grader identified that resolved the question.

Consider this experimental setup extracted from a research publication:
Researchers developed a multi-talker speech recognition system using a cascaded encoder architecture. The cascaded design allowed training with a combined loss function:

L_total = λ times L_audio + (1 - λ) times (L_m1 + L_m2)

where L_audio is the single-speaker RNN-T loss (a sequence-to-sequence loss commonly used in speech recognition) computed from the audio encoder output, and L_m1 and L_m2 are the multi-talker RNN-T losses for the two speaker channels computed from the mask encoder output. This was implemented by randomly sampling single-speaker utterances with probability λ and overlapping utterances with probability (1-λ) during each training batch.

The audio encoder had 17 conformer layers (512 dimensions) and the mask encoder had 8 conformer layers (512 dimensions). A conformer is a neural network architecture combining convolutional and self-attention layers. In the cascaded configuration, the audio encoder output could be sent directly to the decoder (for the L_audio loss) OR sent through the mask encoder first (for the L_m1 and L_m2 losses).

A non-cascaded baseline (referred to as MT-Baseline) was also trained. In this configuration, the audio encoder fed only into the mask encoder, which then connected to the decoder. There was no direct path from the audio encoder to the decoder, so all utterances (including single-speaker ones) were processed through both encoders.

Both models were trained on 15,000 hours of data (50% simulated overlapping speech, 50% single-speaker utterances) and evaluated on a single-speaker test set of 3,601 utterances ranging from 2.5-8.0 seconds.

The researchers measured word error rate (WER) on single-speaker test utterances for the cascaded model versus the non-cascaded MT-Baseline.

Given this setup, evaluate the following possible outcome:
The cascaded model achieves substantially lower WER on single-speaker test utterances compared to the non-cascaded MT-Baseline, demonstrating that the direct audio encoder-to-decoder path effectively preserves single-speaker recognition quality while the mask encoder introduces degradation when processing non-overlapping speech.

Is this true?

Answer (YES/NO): YES